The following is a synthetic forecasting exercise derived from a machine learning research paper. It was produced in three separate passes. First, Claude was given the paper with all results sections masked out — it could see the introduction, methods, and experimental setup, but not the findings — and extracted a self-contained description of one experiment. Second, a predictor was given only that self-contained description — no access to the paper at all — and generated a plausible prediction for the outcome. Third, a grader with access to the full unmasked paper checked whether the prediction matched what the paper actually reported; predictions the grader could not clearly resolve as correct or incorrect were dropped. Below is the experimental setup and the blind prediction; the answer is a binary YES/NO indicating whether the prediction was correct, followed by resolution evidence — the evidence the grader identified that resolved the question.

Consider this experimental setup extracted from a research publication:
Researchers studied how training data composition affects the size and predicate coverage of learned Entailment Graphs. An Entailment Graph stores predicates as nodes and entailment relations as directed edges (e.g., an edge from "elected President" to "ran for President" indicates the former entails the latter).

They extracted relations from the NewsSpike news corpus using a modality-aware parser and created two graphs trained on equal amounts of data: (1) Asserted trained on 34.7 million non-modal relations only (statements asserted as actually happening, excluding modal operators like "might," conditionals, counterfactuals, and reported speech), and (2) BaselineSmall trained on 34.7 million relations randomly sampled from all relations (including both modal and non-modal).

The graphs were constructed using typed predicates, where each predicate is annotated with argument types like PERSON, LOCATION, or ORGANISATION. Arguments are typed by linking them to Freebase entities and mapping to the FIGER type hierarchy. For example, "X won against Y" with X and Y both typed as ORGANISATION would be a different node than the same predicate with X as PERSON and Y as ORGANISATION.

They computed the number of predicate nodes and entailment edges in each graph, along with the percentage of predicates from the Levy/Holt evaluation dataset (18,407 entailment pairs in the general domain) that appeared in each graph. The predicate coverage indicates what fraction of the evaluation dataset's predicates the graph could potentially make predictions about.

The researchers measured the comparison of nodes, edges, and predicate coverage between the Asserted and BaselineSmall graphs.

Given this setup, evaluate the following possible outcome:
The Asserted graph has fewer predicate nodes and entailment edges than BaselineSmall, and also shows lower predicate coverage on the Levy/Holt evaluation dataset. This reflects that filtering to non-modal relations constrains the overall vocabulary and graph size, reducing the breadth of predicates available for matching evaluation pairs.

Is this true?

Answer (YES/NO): YES